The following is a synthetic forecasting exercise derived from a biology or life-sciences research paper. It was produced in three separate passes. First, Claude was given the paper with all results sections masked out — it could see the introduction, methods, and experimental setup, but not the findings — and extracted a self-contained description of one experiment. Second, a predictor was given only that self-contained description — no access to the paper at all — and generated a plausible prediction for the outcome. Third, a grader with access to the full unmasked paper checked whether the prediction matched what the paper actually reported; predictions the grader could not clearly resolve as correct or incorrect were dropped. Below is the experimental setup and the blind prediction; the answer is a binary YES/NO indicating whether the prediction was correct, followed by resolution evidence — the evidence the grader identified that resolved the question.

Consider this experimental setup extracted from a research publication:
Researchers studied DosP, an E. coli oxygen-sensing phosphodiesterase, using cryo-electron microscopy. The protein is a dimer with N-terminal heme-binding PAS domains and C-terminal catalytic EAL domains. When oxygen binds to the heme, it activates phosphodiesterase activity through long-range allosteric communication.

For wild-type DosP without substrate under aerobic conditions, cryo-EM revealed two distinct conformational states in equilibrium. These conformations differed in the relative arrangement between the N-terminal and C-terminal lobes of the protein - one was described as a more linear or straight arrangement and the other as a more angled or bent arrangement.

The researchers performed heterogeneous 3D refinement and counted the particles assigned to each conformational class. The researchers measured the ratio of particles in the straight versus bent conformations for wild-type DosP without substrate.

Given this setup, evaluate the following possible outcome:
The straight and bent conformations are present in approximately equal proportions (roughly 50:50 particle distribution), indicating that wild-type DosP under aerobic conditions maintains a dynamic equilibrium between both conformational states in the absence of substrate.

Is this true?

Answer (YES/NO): YES